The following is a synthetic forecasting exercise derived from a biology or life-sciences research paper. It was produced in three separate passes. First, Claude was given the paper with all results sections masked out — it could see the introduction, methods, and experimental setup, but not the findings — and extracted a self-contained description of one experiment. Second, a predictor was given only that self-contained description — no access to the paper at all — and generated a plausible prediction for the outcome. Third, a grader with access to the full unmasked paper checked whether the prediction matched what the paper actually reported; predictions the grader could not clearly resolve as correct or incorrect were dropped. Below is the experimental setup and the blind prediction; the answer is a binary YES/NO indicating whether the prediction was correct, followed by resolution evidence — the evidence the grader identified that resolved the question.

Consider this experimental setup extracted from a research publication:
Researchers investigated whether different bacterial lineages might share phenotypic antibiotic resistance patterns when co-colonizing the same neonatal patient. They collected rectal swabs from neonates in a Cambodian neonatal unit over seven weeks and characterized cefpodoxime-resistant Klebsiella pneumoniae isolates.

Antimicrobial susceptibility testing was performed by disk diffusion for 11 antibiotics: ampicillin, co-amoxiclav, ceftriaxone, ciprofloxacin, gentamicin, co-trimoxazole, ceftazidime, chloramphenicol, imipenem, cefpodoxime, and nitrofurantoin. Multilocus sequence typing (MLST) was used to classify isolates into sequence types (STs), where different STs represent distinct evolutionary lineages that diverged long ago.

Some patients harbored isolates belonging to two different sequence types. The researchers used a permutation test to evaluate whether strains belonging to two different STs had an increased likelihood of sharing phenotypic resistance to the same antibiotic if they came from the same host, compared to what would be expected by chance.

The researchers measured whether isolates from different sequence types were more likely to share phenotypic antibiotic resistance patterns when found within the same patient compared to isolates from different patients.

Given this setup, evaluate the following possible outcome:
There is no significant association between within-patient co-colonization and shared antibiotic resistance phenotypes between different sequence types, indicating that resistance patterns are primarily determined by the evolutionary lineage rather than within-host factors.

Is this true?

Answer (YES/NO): NO